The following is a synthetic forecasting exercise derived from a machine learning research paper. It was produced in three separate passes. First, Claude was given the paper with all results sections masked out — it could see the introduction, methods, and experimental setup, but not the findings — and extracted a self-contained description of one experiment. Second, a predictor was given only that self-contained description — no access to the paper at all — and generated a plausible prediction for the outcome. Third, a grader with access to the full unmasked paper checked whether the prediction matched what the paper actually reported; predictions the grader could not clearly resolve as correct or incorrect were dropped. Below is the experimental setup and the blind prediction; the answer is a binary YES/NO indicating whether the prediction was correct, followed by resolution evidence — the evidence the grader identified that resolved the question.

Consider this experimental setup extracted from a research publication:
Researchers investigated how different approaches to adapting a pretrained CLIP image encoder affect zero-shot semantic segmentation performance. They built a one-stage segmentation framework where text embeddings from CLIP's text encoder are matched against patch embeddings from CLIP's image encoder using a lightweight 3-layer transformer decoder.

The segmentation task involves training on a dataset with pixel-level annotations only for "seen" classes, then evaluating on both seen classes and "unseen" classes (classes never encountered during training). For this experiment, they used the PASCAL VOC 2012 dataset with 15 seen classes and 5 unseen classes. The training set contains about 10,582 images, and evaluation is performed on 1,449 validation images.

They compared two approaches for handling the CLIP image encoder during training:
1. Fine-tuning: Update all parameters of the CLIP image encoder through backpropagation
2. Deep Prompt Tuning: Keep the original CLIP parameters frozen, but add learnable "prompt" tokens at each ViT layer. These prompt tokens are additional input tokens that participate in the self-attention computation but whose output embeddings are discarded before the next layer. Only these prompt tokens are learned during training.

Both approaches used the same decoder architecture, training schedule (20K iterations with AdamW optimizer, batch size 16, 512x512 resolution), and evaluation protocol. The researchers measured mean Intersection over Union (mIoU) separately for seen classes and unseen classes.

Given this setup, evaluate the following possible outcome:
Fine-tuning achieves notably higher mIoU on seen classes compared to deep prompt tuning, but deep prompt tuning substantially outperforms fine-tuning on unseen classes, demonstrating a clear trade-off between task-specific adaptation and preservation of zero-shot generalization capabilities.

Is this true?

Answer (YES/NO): NO